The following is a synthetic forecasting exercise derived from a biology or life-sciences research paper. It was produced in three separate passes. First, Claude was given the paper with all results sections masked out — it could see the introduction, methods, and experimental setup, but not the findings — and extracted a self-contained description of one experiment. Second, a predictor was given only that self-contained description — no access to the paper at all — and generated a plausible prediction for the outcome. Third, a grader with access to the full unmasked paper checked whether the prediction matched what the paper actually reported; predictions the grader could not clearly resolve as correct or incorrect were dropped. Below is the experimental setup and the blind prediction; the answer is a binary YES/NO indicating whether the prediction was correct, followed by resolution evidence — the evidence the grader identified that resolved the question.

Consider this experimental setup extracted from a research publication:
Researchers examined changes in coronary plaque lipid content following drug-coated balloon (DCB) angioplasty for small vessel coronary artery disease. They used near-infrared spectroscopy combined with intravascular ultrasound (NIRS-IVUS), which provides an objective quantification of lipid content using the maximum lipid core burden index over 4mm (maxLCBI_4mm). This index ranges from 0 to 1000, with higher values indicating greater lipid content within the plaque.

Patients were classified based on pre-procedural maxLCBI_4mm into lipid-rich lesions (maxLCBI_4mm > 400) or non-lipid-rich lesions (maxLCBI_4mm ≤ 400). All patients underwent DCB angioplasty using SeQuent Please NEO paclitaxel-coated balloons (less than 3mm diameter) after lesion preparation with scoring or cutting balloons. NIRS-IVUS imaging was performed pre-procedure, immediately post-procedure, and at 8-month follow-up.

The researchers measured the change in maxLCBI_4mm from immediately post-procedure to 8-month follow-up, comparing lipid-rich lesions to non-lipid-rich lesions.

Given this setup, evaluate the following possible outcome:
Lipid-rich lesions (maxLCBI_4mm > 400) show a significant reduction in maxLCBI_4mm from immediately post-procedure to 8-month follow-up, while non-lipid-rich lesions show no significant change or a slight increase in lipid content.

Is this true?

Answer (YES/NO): NO